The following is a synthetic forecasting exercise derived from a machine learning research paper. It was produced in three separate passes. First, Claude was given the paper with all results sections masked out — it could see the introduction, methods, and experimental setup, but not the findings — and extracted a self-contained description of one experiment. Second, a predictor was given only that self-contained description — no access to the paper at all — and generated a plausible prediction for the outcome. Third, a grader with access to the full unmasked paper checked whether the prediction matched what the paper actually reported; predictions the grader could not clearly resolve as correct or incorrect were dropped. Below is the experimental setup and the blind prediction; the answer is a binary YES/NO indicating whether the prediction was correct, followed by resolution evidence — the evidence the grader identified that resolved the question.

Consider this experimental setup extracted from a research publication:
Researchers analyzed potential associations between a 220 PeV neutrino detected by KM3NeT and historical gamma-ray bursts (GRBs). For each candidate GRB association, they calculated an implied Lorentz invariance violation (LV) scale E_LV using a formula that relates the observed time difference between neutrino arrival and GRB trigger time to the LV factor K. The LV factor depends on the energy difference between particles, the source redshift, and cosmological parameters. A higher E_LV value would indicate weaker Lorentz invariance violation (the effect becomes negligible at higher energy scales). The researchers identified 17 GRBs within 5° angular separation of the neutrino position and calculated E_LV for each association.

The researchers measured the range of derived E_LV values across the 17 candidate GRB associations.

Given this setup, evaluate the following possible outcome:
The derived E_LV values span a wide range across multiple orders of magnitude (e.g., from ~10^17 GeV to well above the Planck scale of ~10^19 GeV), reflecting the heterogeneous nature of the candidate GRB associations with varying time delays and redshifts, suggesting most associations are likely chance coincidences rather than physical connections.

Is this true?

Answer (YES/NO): NO